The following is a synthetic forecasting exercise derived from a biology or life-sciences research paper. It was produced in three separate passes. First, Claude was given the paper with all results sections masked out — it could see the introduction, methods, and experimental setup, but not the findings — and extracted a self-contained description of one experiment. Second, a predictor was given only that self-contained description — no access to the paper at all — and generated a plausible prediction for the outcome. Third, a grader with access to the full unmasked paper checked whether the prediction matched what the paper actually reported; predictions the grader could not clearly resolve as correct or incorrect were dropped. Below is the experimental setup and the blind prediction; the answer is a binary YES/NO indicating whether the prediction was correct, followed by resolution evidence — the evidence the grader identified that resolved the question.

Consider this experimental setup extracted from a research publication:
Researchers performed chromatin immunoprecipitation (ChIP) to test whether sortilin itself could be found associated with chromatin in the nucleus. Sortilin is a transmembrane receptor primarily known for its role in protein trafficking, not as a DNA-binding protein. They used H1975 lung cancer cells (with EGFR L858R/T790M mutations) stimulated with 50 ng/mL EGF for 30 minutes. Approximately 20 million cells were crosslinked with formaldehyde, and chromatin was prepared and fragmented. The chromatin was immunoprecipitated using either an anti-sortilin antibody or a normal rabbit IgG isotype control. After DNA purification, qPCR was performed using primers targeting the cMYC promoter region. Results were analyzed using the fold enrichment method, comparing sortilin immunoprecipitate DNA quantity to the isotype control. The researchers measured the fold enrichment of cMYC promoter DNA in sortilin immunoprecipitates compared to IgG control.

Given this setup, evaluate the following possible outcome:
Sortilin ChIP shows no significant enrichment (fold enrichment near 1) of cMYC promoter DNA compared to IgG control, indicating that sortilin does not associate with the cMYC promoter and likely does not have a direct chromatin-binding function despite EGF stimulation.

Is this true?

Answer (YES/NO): NO